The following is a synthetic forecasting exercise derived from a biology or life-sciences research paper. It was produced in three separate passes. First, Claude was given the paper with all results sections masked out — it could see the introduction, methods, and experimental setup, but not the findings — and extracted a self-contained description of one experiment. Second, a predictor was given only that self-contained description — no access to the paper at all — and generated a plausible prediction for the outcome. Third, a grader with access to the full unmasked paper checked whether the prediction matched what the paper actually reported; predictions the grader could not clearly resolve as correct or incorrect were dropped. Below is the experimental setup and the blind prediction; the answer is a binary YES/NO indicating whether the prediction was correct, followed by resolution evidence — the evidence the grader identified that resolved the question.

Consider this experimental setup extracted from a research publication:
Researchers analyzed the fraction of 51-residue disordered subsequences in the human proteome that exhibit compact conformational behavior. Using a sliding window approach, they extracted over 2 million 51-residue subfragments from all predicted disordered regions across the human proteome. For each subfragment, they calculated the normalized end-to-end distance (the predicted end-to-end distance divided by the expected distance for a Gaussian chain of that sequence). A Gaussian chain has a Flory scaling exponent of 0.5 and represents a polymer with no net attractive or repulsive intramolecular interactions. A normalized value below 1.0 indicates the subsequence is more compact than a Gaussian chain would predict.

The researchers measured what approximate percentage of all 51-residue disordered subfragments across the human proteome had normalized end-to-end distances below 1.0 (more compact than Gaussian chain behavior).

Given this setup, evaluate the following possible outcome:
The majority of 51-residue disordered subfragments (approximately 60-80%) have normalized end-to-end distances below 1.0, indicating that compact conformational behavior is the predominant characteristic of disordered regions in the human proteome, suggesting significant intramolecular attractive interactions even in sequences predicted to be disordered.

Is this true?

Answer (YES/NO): NO